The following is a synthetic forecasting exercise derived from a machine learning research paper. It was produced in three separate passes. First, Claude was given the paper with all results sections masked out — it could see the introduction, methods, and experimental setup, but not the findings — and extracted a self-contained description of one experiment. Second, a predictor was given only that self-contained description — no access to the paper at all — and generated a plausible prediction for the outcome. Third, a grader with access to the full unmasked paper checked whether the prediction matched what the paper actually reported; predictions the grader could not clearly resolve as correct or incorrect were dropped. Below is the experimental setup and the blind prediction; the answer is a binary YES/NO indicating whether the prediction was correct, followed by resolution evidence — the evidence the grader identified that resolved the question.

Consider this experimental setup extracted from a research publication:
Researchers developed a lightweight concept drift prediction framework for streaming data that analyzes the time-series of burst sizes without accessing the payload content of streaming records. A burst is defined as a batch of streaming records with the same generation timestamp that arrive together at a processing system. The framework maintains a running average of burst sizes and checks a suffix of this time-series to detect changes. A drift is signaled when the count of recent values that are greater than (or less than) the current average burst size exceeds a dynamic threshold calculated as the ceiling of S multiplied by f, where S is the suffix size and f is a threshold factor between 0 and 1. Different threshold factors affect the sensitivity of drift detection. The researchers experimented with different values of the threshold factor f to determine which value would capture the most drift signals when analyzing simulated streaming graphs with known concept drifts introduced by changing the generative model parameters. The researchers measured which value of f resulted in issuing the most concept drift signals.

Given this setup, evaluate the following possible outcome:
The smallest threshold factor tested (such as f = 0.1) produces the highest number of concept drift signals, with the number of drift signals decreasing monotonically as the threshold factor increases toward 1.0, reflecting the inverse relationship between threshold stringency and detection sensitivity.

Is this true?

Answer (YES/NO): NO